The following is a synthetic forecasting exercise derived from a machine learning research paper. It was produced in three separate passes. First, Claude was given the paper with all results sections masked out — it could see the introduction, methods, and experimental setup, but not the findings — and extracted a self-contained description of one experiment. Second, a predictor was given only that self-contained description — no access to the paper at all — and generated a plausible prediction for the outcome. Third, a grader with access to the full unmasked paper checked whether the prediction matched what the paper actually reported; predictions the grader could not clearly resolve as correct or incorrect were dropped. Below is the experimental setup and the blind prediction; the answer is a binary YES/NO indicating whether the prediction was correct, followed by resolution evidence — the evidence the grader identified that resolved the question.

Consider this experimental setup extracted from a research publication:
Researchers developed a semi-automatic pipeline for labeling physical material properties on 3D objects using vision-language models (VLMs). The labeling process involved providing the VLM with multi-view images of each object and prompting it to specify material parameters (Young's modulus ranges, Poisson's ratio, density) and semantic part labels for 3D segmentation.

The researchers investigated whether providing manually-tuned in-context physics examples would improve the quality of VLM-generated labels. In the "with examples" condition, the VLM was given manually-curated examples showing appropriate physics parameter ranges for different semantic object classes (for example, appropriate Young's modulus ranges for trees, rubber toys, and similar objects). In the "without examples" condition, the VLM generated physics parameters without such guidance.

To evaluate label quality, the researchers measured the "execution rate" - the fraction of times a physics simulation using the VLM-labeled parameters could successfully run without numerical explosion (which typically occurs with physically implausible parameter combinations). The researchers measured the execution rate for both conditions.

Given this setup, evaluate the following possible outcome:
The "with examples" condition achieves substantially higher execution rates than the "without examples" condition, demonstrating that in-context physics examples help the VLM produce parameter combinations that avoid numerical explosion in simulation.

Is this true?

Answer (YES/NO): YES